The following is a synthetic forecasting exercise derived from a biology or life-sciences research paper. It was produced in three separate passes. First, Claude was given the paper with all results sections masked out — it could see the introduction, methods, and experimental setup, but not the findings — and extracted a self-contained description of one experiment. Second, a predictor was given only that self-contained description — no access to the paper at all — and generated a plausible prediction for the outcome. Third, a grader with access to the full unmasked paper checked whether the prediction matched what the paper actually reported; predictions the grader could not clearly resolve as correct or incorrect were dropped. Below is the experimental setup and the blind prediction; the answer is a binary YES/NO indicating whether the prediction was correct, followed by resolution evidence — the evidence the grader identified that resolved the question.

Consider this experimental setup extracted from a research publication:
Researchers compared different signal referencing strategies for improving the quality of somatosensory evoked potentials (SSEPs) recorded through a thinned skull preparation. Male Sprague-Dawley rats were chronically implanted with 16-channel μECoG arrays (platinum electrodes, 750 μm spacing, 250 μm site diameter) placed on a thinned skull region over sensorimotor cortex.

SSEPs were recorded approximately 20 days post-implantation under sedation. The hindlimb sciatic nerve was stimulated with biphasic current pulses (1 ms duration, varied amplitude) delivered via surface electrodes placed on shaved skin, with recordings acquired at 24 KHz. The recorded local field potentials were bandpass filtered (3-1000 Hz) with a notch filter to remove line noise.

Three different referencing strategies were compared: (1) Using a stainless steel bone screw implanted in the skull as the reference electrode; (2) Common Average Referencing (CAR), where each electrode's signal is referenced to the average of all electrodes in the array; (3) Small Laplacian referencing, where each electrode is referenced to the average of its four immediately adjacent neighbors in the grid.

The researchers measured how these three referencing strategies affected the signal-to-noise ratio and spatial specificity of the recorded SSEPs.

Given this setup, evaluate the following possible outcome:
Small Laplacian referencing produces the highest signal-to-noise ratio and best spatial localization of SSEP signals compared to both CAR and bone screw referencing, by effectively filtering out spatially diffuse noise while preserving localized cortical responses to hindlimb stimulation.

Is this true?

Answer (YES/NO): YES